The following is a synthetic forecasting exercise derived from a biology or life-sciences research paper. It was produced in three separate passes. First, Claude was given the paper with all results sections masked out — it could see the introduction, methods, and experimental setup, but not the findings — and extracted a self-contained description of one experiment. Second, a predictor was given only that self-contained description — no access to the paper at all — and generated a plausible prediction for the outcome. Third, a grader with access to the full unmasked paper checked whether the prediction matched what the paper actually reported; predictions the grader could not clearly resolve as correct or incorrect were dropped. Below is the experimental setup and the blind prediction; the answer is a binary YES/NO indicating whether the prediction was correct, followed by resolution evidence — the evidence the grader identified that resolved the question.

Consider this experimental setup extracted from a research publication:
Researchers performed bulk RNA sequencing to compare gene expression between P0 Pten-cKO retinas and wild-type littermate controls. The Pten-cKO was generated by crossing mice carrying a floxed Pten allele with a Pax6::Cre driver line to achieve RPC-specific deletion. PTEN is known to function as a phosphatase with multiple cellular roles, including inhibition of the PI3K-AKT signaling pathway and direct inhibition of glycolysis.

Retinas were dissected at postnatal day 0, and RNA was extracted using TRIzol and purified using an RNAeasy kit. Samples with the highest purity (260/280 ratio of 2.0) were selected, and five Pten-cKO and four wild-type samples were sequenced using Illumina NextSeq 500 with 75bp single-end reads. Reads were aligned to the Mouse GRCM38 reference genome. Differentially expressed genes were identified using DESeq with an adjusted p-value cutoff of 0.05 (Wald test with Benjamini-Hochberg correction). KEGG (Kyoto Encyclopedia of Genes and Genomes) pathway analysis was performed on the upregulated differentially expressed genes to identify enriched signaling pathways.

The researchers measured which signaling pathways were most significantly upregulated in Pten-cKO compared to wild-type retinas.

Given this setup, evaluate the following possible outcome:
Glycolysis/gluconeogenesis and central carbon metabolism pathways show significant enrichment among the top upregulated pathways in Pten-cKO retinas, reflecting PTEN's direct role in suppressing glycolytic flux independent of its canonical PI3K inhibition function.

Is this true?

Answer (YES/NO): YES